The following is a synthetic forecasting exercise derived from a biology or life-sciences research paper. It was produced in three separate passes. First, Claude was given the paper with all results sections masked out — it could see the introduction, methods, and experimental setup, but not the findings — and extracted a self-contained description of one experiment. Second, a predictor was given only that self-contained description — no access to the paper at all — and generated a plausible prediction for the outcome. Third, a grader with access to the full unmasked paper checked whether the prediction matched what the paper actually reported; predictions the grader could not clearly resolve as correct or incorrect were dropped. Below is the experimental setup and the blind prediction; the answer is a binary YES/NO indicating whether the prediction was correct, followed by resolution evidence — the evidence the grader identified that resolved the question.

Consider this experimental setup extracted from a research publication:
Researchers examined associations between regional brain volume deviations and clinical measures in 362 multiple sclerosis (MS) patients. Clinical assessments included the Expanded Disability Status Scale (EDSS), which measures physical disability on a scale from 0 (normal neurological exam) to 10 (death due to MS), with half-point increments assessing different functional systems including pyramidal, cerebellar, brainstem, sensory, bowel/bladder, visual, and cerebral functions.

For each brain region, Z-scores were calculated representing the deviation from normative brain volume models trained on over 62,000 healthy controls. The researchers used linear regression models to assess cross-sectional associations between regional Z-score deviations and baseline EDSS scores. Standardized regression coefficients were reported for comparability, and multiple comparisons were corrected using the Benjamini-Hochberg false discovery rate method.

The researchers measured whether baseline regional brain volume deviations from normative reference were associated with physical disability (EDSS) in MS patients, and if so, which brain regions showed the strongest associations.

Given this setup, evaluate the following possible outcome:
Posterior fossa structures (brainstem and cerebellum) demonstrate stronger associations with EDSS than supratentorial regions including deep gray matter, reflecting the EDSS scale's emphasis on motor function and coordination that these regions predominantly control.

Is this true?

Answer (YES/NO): NO